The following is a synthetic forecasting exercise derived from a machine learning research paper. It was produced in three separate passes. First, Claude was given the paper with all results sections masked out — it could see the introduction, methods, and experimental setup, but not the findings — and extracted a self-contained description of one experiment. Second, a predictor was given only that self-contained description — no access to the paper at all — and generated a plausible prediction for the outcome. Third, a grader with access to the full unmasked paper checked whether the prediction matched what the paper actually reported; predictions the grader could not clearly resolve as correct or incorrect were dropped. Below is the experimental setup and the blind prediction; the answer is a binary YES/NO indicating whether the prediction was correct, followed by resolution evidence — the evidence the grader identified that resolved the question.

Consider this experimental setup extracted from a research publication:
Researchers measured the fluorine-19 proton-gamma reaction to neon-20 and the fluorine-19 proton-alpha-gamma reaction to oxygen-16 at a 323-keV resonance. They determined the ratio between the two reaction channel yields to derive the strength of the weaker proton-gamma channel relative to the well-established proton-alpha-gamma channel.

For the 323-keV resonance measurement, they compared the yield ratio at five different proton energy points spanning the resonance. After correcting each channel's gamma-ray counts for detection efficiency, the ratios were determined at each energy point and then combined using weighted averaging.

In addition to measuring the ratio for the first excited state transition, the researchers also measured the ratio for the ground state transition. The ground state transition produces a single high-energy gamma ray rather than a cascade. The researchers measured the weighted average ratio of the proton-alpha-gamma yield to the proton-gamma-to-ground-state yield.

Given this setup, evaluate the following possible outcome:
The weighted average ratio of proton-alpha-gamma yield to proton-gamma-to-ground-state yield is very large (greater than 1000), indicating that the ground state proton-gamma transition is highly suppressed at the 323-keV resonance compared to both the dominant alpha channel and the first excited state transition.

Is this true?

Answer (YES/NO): YES